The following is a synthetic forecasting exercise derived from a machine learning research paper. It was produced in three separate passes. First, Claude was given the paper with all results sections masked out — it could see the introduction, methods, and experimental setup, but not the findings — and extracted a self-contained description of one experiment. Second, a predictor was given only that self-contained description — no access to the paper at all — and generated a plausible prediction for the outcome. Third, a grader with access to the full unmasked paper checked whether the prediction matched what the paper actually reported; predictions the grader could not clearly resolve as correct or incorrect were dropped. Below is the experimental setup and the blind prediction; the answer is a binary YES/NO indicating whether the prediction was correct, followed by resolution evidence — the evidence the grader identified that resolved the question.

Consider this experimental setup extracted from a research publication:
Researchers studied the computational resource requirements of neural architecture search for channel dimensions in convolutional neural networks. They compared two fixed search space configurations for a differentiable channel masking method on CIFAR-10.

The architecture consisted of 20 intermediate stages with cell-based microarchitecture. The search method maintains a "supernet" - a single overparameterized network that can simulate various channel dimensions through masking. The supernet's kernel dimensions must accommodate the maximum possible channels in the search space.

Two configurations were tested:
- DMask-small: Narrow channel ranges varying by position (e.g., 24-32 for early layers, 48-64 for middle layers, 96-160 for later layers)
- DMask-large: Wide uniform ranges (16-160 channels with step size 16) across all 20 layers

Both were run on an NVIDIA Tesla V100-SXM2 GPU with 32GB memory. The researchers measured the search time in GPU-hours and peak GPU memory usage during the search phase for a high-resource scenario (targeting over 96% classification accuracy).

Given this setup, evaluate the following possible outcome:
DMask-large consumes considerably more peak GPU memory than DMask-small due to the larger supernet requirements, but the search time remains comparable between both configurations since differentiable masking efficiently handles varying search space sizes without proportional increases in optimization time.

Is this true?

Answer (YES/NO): NO